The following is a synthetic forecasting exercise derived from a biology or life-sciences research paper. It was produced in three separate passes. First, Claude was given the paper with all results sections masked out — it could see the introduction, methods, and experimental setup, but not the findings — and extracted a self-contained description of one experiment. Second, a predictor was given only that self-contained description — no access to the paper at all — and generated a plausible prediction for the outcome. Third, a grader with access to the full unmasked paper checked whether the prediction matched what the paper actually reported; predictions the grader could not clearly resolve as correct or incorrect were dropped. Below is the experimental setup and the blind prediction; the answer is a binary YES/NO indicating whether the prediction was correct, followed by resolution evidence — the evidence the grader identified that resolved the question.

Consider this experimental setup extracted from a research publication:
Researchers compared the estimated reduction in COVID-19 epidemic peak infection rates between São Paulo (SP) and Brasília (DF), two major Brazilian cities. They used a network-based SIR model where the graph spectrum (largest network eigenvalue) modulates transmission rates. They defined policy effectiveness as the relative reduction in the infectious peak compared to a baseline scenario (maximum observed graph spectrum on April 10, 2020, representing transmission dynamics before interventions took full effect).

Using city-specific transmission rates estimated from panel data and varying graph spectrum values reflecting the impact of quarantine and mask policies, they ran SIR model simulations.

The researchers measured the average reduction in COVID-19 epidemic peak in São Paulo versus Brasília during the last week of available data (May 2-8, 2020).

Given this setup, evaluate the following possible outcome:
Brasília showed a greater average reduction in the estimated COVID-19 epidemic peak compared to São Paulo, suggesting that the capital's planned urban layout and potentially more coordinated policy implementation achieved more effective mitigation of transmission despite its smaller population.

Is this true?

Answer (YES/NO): YES